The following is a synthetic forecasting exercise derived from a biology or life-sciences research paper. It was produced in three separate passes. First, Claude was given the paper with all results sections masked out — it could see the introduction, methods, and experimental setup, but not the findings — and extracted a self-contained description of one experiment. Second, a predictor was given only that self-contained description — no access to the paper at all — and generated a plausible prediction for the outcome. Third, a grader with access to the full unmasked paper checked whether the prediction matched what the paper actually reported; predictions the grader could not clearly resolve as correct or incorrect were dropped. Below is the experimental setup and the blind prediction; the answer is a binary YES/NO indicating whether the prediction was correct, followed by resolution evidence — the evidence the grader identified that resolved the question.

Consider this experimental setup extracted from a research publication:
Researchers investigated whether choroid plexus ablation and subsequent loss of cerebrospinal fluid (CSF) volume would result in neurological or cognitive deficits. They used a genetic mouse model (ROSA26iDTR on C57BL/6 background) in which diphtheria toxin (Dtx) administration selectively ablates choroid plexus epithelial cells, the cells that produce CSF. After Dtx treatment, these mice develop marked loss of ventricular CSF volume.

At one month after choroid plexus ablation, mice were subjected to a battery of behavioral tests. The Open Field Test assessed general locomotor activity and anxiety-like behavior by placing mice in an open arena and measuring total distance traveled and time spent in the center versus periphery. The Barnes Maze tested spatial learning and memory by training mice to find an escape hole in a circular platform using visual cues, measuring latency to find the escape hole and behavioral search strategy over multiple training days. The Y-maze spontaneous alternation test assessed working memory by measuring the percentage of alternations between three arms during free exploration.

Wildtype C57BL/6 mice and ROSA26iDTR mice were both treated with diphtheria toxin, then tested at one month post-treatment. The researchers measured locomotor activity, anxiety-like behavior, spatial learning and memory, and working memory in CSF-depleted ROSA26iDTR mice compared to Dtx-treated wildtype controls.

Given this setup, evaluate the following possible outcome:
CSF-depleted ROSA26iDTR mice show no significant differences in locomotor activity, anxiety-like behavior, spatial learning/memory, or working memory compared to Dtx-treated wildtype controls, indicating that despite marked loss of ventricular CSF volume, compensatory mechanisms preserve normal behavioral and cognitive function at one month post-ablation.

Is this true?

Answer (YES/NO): YES